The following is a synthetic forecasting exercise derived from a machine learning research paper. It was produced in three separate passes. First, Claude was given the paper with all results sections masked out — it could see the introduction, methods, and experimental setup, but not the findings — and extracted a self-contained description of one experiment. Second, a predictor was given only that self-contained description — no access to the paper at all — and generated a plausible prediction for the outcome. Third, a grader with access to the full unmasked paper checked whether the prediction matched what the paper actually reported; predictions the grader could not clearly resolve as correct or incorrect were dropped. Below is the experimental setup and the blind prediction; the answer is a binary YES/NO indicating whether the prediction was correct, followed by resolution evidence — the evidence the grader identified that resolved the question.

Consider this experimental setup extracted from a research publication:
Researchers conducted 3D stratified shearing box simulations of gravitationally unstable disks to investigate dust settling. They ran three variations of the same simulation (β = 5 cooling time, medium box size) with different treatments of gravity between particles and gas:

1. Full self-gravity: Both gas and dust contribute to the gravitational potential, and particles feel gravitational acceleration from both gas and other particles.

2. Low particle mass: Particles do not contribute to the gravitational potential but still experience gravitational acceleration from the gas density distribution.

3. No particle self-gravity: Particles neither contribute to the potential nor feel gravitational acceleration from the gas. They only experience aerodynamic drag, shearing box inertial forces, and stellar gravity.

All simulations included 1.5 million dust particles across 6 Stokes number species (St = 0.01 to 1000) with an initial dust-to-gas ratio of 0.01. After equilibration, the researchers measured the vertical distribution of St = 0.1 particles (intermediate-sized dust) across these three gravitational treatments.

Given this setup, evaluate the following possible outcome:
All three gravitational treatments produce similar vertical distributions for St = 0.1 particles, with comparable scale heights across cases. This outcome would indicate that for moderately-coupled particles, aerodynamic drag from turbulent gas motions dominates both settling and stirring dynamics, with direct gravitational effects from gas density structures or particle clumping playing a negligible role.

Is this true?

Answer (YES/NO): NO